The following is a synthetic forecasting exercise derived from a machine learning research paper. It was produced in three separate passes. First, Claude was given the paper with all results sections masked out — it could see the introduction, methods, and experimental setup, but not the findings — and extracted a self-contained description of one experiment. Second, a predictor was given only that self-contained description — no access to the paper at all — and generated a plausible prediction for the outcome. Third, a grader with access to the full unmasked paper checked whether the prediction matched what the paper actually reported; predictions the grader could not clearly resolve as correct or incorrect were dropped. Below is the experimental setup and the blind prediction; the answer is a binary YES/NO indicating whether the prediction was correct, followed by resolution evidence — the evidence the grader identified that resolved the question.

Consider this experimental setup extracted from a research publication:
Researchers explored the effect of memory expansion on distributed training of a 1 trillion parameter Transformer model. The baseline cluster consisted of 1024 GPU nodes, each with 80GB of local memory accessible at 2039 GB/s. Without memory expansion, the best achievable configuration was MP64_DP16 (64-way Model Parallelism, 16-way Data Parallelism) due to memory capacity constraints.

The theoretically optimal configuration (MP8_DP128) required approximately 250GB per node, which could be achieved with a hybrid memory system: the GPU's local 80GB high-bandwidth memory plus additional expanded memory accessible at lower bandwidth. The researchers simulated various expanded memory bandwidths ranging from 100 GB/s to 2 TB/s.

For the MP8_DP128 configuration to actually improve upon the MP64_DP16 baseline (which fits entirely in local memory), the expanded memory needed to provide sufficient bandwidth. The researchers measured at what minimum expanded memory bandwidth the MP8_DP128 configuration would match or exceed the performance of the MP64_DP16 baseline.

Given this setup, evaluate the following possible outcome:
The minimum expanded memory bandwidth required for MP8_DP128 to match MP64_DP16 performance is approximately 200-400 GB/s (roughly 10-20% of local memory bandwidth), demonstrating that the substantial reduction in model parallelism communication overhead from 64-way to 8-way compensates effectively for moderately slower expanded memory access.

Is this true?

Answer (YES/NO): NO